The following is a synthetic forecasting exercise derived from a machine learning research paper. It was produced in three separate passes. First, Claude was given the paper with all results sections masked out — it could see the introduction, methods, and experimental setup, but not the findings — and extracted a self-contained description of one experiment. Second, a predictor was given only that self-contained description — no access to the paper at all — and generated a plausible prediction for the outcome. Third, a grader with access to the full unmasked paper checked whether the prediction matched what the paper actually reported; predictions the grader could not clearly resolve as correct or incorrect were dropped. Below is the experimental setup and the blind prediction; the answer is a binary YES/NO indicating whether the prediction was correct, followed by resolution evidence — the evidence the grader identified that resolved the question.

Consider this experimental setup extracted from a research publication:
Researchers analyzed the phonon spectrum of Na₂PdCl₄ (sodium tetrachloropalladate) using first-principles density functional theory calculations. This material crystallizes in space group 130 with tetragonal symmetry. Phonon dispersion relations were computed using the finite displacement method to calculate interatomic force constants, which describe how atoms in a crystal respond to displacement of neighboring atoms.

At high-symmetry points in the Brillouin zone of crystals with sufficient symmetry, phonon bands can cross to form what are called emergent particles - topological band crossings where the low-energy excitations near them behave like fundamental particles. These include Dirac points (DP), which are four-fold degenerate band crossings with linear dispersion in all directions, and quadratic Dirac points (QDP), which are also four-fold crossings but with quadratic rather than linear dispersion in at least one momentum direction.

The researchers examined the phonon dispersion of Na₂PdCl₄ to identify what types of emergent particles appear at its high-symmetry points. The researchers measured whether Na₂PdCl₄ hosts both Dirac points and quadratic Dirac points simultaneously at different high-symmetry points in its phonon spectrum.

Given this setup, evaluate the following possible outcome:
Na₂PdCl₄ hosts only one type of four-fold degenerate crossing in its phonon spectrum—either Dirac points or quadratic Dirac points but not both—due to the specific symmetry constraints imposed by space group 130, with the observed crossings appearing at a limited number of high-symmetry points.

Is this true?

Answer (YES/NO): NO